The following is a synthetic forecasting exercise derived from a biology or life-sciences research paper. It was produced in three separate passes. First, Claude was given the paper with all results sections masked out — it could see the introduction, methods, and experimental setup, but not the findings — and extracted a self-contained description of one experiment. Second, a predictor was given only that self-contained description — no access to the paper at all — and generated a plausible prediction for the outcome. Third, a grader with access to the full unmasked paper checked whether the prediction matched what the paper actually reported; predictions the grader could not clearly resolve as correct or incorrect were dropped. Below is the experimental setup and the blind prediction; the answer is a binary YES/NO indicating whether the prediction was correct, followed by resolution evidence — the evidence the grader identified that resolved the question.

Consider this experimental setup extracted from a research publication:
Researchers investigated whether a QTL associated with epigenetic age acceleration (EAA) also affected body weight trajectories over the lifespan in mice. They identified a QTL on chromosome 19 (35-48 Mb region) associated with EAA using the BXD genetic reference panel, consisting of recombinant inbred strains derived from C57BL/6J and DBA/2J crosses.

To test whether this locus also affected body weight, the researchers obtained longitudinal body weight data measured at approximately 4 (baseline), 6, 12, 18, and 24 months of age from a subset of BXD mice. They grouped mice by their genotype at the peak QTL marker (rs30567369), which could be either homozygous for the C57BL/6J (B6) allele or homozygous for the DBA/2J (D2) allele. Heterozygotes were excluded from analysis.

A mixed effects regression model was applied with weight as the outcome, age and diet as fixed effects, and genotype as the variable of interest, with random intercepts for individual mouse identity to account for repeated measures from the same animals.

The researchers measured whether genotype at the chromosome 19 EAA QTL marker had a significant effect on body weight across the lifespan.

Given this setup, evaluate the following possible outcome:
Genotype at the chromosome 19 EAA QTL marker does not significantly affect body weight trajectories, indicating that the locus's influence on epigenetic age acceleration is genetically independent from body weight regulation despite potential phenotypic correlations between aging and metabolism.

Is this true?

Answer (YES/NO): NO